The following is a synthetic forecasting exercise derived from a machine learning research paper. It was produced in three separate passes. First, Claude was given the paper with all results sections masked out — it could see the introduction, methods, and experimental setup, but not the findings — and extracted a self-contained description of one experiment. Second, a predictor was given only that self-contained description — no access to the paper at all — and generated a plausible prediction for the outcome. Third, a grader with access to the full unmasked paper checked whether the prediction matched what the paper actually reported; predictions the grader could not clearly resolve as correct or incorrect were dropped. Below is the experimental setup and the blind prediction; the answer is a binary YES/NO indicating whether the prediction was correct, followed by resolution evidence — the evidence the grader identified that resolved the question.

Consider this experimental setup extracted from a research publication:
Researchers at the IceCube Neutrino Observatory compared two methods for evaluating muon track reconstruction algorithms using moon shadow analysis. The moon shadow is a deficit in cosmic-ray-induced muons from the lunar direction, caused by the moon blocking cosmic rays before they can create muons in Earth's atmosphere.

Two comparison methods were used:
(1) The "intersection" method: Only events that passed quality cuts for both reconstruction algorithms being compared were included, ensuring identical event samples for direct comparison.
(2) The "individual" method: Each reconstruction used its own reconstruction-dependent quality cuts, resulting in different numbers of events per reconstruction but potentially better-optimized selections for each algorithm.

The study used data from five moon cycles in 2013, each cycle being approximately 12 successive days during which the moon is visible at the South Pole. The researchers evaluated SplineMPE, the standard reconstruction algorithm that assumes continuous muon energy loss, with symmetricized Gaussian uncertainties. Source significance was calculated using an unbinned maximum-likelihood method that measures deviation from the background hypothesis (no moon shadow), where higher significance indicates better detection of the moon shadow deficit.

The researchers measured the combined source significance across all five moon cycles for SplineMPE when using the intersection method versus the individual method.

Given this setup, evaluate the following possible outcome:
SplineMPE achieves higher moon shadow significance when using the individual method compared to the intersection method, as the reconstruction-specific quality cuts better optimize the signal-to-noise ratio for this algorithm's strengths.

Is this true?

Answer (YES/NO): YES